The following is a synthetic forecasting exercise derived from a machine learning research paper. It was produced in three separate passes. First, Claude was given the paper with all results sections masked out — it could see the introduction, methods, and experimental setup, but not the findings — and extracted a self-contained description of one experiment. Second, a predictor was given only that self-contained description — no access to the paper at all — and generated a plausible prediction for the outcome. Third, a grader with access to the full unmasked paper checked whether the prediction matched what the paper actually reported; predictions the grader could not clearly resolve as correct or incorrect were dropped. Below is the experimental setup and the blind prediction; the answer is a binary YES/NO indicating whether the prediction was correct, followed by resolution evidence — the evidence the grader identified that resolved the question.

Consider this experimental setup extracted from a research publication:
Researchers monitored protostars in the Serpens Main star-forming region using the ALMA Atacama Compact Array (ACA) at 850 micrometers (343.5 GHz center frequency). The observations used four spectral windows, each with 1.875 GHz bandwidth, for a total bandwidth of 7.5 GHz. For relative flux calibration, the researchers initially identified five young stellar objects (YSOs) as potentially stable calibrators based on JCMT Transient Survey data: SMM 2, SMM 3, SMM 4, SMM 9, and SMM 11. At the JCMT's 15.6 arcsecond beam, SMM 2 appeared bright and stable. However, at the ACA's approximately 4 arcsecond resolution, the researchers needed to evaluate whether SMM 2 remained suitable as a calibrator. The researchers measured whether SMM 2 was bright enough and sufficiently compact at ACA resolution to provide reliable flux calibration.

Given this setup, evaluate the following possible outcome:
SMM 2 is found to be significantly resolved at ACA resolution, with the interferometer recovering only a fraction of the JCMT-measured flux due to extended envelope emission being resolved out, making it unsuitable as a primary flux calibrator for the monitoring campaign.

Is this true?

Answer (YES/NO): YES